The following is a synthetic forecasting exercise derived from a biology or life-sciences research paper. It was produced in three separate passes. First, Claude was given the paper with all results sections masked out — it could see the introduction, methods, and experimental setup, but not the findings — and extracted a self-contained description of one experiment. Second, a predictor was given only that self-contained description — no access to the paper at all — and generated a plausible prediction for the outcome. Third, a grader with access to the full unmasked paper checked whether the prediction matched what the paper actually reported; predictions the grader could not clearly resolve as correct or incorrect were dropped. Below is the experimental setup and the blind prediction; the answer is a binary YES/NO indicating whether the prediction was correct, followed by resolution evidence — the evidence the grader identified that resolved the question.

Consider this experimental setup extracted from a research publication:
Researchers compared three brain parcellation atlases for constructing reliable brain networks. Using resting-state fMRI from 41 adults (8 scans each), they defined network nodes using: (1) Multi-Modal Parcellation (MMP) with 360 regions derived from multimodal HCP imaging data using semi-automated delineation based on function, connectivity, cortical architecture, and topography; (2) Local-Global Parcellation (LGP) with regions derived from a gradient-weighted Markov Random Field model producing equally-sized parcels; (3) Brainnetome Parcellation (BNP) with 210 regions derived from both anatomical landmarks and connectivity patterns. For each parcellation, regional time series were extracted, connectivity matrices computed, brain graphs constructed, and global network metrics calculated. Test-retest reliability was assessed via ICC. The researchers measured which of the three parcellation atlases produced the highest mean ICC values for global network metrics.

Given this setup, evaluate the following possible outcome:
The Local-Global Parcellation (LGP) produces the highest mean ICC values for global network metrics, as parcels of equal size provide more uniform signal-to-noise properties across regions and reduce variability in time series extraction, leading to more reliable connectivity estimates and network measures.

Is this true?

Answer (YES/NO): YES